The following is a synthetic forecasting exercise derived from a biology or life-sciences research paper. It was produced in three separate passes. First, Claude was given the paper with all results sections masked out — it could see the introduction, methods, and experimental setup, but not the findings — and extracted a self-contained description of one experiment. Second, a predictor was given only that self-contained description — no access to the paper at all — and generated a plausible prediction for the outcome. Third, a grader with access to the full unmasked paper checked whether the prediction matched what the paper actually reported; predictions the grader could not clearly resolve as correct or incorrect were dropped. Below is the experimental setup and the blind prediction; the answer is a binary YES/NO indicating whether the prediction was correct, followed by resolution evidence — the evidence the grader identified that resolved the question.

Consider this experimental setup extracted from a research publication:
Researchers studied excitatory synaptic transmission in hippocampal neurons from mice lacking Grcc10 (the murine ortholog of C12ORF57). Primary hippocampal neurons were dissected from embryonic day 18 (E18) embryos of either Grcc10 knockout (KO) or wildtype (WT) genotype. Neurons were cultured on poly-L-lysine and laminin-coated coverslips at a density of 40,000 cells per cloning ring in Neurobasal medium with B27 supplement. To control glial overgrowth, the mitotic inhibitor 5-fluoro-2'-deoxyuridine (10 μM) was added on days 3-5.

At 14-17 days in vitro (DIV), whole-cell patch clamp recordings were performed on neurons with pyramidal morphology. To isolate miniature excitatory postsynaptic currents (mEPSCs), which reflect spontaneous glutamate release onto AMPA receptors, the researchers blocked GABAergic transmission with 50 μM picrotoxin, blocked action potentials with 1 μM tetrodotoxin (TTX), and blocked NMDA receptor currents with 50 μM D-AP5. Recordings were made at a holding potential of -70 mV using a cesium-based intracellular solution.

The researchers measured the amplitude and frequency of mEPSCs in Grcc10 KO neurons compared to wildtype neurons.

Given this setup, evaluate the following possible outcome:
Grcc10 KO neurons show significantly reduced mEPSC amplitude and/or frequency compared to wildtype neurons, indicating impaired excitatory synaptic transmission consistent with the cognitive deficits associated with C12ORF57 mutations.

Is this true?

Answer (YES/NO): NO